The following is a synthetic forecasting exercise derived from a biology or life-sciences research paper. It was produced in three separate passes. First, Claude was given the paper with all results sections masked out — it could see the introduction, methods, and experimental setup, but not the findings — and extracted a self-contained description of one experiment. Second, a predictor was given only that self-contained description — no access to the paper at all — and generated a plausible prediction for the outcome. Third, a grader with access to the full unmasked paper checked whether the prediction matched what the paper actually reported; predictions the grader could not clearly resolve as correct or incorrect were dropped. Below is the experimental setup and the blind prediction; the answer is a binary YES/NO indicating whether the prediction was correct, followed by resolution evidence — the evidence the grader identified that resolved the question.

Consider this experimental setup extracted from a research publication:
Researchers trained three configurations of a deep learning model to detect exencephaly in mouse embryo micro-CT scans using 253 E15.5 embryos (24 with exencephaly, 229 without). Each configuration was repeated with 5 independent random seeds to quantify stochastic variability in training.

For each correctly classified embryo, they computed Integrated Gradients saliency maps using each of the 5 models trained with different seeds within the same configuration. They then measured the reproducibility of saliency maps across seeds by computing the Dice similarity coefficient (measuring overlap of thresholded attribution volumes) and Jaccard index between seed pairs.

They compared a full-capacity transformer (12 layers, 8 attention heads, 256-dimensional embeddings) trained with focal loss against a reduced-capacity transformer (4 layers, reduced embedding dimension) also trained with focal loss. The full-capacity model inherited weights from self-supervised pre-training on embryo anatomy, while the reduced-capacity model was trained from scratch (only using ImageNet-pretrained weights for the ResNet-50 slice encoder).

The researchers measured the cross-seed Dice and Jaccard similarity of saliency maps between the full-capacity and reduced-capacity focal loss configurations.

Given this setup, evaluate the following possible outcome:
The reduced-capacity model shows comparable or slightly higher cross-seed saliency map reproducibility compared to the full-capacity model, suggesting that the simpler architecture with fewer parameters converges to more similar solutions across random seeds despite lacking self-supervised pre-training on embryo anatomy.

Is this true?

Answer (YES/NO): NO